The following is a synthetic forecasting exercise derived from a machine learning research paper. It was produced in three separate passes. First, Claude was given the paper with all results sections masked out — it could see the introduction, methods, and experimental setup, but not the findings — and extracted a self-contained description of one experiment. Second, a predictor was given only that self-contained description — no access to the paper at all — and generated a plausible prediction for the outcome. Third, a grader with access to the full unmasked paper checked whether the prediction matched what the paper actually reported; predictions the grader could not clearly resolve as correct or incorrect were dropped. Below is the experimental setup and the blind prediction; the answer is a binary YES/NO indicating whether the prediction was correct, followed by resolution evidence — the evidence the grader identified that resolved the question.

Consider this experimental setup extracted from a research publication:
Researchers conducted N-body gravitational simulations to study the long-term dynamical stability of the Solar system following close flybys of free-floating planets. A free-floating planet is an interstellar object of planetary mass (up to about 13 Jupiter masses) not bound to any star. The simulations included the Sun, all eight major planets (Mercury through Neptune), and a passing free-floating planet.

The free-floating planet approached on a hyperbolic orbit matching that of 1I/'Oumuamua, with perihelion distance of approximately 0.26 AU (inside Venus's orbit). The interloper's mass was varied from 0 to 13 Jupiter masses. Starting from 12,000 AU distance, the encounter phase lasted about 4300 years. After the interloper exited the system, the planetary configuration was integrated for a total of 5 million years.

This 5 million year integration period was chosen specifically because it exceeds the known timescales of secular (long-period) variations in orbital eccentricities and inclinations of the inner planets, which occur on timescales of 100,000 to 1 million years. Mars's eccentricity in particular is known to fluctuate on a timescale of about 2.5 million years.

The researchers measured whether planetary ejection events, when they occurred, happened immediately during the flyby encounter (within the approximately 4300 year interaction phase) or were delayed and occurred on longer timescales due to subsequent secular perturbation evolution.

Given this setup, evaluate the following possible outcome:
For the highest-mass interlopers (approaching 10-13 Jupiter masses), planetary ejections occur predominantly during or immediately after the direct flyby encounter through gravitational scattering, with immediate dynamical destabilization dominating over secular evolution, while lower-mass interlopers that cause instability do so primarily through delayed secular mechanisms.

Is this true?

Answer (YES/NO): NO